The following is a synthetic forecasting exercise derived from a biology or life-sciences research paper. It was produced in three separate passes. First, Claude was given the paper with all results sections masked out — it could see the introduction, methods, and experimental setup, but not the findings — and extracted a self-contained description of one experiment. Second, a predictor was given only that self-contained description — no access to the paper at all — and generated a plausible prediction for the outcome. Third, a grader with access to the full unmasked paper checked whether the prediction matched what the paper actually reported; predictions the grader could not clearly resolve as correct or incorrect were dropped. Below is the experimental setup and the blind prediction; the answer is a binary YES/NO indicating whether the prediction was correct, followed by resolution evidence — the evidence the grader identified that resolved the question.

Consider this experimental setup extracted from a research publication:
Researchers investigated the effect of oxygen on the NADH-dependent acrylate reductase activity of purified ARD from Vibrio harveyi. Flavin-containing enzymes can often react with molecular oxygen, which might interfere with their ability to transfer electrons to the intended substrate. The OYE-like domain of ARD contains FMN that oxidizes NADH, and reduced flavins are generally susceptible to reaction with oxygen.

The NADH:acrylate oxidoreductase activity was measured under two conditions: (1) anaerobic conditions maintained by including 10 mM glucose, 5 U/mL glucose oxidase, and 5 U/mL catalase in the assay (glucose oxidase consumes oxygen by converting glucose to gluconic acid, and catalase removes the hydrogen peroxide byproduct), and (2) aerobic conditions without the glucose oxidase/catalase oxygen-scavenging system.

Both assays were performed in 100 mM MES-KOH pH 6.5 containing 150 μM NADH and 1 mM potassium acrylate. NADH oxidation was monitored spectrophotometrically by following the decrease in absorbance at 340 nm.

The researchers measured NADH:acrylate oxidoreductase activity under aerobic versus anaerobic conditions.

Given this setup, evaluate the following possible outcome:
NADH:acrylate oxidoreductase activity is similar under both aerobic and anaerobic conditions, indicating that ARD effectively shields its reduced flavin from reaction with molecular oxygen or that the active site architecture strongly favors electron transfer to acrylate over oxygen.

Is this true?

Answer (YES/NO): NO